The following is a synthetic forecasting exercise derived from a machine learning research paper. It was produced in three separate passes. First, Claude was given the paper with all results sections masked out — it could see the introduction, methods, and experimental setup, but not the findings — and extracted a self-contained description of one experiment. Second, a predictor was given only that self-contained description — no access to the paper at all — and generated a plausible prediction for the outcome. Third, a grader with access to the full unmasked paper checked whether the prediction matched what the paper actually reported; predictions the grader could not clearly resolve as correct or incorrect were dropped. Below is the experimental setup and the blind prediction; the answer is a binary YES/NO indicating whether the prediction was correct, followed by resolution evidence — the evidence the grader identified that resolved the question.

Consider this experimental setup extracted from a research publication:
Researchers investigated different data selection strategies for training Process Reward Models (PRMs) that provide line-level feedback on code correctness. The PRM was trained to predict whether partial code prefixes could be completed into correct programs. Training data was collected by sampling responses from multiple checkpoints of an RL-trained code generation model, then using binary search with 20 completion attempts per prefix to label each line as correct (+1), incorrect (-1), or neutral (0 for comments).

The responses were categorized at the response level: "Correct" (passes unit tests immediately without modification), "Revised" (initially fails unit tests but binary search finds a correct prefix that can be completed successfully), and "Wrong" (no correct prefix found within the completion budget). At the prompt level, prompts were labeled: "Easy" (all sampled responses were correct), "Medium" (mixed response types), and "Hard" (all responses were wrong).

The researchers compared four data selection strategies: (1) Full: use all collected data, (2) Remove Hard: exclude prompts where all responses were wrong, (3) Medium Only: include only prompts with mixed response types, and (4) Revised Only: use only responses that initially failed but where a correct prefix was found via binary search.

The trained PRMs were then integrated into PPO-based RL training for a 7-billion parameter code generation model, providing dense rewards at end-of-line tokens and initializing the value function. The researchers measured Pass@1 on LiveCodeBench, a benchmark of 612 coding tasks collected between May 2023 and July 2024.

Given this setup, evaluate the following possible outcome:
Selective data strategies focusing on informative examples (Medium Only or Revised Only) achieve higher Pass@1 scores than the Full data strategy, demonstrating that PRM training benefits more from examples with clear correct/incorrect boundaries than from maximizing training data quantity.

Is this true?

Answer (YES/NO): NO